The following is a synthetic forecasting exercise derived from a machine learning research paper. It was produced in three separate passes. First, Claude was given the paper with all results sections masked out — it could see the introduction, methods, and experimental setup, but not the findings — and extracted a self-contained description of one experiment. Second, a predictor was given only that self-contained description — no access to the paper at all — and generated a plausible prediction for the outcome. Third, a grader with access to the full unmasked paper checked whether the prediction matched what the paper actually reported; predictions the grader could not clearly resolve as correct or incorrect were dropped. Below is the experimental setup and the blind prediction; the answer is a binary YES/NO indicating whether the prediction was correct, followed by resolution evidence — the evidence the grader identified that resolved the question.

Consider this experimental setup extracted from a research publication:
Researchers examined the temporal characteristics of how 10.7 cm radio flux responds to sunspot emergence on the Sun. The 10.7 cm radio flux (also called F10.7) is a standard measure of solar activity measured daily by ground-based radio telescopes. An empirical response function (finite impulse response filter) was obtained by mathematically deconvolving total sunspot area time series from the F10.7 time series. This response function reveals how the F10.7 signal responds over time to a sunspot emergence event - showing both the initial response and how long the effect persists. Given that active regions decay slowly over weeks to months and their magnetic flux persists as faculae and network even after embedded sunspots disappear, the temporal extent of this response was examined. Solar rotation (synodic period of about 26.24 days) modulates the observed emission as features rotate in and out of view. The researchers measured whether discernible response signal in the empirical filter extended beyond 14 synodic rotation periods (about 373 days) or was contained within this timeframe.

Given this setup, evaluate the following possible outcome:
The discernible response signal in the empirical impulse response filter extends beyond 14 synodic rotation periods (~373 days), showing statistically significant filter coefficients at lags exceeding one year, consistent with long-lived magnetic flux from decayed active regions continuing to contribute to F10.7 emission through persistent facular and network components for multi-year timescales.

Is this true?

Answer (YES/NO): NO